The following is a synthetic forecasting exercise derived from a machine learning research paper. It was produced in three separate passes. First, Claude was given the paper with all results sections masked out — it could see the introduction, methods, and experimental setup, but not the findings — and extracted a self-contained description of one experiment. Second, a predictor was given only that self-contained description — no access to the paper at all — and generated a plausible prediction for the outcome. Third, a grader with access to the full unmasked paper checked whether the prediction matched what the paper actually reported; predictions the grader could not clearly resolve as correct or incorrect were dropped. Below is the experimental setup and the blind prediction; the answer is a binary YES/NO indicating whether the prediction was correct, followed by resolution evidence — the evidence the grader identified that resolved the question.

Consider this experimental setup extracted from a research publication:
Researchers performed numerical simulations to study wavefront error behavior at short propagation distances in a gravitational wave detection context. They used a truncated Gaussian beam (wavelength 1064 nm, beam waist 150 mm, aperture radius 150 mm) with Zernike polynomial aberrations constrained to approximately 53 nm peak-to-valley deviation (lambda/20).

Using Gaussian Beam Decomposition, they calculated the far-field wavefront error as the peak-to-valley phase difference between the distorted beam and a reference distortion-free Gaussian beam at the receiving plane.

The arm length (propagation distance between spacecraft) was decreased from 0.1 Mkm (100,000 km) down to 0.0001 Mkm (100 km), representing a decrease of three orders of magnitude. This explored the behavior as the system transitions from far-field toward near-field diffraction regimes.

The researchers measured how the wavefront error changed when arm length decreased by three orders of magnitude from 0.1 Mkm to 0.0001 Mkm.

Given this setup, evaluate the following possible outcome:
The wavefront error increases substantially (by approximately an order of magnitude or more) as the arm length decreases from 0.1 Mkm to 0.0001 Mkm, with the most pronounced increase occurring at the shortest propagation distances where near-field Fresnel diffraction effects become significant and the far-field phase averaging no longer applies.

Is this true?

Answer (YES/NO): YES